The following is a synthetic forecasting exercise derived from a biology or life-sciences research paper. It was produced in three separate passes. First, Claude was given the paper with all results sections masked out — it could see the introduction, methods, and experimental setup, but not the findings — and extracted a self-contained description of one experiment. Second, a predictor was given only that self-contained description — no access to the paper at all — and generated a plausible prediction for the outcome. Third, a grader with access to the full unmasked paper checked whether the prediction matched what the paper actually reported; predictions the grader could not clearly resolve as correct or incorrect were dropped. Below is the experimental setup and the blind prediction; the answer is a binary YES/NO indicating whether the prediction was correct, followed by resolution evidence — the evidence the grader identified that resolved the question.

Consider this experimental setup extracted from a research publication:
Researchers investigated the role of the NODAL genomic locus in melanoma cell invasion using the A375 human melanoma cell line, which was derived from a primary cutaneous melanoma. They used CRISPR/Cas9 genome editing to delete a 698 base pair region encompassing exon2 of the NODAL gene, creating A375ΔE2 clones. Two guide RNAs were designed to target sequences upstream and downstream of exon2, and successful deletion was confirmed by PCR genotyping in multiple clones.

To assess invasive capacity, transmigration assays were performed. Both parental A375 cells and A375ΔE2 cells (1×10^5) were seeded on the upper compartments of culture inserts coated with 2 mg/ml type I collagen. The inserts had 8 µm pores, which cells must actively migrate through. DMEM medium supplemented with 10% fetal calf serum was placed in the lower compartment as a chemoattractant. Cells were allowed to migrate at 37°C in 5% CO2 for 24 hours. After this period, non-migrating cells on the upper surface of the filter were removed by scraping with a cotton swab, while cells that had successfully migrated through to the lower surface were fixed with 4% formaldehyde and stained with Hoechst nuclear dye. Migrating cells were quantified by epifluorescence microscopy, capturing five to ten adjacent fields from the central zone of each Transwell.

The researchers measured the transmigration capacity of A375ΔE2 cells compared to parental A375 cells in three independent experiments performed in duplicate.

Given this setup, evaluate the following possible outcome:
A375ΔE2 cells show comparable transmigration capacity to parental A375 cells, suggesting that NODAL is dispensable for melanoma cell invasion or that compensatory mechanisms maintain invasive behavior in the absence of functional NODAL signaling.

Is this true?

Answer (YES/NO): NO